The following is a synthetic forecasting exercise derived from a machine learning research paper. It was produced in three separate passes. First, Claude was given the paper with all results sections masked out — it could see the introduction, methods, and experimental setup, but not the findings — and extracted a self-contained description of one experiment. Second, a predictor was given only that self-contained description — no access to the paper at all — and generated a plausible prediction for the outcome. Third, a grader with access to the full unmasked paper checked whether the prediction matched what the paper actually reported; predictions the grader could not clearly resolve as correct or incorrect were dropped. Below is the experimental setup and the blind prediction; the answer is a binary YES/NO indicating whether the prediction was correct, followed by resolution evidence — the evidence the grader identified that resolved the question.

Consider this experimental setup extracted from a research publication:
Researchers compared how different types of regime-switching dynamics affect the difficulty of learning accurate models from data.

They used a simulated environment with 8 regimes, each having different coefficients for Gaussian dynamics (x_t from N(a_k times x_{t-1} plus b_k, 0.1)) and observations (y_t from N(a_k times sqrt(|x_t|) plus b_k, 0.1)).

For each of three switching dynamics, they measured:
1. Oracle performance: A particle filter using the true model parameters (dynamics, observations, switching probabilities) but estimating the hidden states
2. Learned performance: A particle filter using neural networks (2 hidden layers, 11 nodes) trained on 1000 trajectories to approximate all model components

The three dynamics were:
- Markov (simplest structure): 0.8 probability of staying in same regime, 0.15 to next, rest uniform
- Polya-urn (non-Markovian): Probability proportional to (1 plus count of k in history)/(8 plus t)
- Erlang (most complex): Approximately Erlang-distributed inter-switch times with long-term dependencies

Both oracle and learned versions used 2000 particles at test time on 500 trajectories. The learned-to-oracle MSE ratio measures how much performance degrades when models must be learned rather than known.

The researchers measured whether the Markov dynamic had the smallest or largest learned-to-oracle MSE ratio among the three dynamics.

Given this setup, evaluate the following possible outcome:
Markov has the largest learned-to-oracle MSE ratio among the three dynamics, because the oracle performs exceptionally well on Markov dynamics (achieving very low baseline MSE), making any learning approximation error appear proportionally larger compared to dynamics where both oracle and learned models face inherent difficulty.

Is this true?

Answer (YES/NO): YES